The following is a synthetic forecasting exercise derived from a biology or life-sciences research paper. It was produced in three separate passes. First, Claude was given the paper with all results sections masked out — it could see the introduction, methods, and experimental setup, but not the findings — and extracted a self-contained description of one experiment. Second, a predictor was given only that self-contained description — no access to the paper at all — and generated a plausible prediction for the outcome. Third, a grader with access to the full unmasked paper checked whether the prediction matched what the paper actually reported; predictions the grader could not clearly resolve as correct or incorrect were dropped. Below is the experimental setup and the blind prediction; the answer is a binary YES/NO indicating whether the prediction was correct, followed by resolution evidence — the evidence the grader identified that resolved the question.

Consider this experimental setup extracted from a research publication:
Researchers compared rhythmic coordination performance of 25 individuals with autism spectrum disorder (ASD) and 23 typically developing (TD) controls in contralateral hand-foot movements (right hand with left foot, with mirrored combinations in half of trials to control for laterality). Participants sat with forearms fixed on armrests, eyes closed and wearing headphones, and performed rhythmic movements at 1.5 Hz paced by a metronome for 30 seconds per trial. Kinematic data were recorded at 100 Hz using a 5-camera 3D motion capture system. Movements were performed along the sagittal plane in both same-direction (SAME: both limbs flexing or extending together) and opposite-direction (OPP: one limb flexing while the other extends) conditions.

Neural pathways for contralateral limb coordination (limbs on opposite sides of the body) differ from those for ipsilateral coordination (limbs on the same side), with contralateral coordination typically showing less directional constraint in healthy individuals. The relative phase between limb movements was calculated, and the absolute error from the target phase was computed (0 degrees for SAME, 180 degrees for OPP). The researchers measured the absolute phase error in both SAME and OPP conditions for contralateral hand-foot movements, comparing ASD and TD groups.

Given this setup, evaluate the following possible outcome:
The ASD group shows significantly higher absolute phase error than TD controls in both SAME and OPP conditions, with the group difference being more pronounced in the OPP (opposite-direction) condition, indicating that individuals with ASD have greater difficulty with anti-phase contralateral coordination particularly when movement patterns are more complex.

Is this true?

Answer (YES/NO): NO